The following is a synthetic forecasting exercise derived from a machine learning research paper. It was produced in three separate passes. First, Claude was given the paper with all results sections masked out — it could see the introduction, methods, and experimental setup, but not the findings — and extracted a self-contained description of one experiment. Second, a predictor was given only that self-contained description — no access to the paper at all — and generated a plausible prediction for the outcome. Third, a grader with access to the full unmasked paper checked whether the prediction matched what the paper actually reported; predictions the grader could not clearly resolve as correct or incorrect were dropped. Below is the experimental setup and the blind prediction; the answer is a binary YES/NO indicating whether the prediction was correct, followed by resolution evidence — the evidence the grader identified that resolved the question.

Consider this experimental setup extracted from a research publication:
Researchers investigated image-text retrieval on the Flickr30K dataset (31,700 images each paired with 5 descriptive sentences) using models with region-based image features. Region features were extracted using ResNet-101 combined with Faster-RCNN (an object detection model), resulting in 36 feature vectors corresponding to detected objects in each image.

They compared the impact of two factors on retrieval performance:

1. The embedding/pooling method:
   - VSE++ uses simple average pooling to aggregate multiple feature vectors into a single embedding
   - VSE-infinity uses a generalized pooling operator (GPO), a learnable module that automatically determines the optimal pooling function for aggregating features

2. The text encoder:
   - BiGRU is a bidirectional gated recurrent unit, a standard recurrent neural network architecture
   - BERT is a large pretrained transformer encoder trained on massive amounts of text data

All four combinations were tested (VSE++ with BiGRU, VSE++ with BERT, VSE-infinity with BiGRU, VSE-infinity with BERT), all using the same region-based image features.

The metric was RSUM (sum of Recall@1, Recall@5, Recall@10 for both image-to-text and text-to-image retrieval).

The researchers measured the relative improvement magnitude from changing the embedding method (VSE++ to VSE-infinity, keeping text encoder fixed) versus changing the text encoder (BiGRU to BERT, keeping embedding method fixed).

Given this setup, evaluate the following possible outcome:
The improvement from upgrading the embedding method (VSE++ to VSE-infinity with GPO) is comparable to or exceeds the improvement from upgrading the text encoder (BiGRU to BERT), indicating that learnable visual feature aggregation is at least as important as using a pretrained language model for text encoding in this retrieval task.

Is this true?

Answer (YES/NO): YES